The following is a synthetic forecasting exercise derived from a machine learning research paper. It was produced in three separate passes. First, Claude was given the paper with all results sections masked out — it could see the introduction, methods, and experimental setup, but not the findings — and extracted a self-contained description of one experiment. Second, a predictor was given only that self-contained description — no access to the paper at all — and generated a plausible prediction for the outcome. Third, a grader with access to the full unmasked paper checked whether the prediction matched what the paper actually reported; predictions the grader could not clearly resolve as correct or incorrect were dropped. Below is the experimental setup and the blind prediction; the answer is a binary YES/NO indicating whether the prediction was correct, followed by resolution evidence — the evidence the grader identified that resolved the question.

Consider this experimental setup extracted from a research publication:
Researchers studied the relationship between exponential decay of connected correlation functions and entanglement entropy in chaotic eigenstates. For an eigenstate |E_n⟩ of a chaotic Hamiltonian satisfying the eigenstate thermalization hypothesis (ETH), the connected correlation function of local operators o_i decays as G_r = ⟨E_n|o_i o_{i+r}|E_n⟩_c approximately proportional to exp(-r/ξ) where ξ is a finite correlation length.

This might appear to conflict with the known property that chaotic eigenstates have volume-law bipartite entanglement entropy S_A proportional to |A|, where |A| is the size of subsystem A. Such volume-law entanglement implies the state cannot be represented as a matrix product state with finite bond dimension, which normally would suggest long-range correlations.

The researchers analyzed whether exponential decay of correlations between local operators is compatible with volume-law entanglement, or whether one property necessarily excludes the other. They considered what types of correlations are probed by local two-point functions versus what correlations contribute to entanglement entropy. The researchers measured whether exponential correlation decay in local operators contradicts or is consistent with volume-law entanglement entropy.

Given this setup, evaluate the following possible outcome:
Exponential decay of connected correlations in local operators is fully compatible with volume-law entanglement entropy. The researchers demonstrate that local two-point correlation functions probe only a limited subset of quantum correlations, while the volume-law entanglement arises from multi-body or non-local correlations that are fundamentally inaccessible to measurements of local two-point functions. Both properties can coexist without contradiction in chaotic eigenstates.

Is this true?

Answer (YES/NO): YES